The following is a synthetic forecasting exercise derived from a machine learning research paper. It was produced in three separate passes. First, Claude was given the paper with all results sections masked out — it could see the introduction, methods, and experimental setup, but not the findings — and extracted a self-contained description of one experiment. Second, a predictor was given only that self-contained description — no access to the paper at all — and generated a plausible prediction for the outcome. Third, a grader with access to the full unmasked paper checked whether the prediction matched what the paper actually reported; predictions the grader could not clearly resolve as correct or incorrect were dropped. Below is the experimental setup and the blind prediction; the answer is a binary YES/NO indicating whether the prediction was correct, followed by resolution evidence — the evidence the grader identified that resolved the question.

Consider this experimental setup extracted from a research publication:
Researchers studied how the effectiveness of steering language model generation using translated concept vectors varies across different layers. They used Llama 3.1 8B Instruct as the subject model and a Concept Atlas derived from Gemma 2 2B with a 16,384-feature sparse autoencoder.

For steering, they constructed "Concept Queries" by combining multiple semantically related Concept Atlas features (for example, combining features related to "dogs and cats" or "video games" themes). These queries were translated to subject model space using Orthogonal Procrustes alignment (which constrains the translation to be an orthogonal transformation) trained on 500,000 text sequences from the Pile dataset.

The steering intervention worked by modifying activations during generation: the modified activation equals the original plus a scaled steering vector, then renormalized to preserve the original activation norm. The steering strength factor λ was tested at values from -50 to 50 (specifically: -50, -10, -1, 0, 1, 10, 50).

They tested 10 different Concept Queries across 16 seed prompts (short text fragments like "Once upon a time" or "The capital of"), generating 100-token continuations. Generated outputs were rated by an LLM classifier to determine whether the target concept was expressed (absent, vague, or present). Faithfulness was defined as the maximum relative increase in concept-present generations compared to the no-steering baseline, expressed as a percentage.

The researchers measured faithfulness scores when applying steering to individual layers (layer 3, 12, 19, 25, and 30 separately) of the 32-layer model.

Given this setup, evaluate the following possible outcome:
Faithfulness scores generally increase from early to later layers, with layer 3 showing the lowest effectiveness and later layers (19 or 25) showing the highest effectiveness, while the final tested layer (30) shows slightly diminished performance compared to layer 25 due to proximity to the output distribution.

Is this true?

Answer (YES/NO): NO